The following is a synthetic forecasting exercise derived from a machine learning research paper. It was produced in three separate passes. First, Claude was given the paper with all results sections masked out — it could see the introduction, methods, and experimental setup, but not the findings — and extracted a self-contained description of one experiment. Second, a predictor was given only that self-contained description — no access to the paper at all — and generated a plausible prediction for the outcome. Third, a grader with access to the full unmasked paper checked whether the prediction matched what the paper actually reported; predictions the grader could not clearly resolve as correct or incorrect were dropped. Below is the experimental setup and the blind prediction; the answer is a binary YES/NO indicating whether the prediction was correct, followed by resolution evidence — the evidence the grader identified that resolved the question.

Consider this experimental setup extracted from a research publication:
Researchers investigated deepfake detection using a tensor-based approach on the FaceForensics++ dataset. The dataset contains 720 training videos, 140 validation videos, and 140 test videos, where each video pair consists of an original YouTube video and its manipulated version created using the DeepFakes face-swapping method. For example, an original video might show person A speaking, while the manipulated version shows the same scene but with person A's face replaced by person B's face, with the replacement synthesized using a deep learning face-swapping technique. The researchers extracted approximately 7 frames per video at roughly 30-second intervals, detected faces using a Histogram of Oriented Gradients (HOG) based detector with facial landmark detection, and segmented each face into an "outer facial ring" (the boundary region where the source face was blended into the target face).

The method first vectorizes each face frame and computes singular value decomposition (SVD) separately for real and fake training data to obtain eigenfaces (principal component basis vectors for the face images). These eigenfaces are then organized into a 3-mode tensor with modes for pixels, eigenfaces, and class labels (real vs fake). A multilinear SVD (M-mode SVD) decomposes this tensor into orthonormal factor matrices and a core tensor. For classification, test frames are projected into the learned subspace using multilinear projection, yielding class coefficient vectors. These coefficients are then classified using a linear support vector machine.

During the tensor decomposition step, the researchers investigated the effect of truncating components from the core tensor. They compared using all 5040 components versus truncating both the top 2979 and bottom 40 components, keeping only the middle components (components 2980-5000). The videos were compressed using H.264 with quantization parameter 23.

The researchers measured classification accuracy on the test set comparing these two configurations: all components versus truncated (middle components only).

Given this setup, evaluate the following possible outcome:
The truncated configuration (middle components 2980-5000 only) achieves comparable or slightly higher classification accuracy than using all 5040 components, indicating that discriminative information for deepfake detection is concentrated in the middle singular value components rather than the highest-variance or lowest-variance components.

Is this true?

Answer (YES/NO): NO